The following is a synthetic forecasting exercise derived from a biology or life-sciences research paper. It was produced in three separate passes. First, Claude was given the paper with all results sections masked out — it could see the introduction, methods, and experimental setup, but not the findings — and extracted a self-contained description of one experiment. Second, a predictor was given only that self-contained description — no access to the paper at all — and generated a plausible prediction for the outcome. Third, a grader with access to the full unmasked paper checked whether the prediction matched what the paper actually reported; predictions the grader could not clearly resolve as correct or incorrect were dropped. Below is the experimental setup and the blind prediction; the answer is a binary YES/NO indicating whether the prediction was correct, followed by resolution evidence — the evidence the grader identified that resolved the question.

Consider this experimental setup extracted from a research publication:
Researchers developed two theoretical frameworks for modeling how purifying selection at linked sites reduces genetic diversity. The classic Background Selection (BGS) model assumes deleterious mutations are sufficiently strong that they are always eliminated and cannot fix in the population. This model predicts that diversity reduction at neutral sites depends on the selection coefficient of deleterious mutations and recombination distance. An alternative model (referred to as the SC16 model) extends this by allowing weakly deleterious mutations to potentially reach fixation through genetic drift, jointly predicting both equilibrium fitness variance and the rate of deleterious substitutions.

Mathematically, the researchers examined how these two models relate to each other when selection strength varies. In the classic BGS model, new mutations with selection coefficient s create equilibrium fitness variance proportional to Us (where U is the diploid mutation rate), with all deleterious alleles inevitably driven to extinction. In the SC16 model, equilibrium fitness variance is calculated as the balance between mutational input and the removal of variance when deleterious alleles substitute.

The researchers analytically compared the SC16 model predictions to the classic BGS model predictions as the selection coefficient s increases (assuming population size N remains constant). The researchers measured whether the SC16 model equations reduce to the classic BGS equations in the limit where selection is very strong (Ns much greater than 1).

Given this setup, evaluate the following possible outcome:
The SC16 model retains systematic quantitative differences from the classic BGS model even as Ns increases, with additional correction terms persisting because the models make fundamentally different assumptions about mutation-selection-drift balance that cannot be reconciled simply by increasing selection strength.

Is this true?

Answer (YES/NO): NO